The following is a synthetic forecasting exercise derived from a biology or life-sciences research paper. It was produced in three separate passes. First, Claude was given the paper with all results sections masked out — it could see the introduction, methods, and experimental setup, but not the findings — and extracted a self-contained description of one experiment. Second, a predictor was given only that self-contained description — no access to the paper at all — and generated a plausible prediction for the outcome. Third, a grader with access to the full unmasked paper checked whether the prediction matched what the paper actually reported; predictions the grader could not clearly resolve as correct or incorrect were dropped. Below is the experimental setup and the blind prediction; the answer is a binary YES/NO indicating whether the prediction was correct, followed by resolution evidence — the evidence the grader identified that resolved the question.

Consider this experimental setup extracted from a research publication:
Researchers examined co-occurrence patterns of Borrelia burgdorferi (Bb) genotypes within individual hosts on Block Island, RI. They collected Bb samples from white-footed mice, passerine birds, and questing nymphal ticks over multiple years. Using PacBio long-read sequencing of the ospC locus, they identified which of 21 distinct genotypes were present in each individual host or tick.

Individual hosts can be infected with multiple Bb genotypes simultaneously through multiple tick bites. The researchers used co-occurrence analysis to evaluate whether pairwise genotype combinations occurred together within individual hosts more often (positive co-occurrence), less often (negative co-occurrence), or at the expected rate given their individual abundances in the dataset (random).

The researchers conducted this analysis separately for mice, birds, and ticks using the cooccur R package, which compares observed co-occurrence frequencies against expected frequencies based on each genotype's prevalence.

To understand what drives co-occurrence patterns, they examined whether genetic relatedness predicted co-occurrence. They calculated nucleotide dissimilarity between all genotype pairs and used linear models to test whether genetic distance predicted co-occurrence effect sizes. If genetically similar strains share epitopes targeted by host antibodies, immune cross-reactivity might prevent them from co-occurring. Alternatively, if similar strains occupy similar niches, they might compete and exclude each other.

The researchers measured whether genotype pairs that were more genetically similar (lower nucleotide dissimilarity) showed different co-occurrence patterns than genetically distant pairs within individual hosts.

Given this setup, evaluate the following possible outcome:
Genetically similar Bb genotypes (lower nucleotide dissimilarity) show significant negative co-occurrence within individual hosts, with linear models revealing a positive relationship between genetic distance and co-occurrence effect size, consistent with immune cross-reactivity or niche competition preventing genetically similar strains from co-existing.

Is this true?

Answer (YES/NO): NO